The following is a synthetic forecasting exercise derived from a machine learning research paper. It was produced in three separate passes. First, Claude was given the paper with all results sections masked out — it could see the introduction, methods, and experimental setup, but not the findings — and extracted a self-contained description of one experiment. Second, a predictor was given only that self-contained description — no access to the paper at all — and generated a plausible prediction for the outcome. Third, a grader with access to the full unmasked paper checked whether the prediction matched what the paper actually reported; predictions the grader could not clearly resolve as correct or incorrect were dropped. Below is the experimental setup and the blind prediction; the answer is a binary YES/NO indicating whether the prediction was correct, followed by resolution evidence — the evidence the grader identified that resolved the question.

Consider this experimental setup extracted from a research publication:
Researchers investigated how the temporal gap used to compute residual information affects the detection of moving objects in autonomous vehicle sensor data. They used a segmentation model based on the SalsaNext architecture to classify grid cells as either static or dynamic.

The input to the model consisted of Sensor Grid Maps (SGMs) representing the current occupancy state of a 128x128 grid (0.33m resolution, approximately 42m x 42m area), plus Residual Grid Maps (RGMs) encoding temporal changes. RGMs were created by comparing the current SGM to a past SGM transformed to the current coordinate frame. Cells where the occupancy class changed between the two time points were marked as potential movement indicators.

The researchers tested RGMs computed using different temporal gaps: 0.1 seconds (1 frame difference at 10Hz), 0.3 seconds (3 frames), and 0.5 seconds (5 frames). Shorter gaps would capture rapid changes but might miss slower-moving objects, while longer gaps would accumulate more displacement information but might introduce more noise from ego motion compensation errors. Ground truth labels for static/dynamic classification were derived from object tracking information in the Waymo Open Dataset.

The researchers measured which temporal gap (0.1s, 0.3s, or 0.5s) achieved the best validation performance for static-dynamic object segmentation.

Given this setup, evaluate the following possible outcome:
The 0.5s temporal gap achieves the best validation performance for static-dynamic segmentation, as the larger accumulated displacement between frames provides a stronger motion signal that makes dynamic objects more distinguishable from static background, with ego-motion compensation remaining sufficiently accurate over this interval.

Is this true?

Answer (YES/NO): YES